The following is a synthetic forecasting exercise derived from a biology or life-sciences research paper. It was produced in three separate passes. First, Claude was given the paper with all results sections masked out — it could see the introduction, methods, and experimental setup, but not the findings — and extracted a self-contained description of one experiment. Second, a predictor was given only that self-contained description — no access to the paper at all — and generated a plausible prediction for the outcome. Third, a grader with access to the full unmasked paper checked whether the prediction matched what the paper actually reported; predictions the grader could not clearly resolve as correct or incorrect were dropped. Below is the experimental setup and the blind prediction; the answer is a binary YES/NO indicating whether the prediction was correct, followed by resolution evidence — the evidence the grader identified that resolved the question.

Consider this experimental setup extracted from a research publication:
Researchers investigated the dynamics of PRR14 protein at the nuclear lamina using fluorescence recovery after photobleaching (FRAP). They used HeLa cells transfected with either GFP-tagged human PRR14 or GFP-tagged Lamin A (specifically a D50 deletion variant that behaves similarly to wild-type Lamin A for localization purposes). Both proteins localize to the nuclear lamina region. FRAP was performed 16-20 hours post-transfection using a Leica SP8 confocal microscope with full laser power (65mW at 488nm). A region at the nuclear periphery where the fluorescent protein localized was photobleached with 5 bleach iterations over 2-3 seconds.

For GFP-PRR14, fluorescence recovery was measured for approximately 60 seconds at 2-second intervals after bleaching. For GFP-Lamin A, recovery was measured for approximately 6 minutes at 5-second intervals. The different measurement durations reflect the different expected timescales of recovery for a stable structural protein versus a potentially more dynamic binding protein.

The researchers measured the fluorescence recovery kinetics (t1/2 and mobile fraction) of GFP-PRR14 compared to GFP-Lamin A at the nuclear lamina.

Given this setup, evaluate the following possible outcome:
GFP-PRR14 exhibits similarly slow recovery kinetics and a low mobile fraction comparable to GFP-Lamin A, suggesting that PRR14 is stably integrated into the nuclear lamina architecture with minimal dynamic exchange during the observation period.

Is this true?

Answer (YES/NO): NO